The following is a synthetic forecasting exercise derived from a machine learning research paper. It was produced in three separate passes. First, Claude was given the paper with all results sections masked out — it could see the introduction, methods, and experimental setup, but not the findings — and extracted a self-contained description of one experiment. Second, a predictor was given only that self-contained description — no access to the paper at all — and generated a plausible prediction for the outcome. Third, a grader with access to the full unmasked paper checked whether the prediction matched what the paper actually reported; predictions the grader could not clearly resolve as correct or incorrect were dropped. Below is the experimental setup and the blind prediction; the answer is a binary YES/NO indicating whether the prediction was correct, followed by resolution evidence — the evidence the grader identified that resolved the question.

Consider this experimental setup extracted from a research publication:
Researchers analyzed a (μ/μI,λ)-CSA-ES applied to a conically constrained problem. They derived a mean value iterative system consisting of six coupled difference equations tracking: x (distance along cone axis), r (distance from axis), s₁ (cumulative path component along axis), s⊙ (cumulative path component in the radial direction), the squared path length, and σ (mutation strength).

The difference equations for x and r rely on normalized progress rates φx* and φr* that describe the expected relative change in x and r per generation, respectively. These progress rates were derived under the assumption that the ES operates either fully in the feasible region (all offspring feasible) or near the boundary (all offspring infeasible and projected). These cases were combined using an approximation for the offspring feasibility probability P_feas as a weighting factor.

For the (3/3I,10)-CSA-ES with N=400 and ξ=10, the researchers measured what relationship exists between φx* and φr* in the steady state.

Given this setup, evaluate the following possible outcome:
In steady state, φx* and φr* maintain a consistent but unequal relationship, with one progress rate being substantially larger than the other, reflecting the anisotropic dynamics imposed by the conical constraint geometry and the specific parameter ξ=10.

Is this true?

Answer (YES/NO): NO